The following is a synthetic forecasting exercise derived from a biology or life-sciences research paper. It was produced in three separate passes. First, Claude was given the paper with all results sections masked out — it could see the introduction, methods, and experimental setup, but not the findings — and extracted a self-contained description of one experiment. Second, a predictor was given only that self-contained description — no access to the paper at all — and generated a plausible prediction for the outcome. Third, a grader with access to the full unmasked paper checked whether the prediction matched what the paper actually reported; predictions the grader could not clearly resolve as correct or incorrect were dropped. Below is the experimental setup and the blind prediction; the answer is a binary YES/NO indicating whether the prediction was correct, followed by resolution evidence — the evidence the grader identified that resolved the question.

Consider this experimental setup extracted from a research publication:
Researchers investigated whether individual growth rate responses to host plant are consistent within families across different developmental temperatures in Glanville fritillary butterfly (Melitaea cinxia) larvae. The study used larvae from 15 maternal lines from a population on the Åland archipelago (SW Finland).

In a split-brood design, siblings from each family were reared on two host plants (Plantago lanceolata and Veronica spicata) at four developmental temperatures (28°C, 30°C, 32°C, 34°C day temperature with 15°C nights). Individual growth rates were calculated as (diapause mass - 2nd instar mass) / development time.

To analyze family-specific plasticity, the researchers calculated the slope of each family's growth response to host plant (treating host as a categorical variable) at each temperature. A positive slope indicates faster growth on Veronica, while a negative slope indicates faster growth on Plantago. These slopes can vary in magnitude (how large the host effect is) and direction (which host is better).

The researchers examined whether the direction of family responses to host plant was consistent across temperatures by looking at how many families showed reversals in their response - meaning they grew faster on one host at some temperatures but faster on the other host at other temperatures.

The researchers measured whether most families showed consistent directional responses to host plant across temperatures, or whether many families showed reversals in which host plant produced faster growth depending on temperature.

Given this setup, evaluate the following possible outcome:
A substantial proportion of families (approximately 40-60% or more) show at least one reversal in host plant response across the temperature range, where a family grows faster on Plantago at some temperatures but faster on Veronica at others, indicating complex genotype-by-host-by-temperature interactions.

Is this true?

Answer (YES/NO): NO